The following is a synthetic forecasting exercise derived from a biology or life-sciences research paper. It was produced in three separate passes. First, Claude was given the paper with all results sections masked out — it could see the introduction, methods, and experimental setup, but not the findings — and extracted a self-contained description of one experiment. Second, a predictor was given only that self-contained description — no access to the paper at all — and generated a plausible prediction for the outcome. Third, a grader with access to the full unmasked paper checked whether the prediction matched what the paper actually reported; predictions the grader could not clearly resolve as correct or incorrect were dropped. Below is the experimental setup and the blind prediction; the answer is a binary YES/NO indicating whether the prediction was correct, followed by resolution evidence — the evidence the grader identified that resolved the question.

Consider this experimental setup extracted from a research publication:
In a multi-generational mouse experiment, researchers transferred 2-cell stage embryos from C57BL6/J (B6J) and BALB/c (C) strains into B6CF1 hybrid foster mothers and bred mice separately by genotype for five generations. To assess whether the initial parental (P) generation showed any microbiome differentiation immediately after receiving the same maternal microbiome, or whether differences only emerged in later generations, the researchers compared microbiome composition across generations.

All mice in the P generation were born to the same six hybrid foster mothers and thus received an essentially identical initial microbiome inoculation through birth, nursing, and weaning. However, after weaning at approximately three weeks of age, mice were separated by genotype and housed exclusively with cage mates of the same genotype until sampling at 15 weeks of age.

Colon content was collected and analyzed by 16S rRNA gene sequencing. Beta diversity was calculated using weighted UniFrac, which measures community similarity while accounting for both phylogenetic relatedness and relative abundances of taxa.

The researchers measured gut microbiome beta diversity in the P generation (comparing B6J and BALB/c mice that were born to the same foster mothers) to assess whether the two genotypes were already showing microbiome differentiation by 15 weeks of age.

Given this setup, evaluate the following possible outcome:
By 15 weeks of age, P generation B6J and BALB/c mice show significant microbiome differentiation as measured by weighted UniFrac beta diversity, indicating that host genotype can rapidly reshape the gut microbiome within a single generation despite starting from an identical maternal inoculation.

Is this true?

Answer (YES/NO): NO